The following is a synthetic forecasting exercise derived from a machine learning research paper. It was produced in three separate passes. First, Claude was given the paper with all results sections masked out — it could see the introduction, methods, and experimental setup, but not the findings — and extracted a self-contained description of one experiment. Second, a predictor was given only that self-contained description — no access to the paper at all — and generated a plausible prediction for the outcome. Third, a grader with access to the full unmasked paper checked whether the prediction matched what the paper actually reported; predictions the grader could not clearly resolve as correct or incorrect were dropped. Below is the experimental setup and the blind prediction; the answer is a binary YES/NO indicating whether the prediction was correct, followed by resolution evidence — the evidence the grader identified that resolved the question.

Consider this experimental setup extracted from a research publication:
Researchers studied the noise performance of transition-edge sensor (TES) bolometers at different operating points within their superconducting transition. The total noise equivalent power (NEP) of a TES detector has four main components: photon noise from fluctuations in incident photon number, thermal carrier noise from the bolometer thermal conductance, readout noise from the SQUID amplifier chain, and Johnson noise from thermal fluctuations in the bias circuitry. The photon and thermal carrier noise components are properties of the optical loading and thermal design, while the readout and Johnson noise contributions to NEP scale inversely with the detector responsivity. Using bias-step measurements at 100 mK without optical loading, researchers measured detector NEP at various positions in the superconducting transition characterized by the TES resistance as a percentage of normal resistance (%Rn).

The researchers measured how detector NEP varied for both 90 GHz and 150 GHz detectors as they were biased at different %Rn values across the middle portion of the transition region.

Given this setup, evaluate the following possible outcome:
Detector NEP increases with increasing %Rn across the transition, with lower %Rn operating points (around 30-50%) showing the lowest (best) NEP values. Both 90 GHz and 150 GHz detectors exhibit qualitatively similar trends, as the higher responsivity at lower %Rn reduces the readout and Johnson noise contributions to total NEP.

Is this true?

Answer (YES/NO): NO